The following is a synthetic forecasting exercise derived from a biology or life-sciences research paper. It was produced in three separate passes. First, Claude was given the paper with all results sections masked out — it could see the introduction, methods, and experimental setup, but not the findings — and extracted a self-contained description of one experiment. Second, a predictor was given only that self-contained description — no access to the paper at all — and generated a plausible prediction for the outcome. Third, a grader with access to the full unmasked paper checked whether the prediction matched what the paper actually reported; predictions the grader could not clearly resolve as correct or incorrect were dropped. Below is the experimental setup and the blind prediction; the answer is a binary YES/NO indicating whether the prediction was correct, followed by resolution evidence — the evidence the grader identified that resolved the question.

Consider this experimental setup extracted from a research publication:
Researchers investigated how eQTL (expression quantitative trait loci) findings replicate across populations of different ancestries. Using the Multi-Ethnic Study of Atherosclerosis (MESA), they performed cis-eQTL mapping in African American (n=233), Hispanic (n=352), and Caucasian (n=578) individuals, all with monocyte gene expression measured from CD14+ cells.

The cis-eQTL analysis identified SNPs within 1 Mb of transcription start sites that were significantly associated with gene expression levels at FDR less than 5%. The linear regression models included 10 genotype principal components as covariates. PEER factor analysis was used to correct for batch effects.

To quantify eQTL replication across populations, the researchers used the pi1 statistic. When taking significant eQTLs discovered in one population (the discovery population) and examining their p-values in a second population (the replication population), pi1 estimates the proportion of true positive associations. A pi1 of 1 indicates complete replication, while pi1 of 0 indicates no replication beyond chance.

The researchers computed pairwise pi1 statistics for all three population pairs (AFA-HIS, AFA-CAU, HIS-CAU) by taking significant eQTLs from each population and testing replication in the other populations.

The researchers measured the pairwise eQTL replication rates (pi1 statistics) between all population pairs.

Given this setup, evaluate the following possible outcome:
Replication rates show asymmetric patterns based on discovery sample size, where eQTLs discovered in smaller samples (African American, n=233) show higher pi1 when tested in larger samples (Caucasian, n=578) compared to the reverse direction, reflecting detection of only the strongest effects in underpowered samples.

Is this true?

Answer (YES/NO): YES